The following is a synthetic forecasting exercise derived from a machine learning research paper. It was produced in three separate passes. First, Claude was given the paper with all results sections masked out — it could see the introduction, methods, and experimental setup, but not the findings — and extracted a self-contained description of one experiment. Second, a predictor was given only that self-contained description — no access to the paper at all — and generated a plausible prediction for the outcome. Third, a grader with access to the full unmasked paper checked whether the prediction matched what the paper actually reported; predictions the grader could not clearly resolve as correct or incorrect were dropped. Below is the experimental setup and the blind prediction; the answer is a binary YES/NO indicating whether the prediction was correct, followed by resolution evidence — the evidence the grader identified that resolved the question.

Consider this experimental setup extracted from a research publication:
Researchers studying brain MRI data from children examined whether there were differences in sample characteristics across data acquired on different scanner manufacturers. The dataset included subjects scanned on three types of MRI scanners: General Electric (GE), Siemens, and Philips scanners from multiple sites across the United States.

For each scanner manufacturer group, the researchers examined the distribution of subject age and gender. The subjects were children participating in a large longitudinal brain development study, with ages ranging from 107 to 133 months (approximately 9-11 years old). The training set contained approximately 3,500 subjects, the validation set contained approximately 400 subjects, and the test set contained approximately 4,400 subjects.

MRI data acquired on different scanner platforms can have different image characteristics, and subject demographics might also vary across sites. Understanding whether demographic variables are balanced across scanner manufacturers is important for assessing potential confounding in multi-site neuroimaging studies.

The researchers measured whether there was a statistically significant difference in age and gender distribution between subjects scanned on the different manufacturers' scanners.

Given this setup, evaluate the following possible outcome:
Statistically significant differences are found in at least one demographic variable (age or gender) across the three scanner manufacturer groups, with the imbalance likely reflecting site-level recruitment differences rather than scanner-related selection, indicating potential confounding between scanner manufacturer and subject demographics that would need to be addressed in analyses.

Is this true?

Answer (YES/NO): NO